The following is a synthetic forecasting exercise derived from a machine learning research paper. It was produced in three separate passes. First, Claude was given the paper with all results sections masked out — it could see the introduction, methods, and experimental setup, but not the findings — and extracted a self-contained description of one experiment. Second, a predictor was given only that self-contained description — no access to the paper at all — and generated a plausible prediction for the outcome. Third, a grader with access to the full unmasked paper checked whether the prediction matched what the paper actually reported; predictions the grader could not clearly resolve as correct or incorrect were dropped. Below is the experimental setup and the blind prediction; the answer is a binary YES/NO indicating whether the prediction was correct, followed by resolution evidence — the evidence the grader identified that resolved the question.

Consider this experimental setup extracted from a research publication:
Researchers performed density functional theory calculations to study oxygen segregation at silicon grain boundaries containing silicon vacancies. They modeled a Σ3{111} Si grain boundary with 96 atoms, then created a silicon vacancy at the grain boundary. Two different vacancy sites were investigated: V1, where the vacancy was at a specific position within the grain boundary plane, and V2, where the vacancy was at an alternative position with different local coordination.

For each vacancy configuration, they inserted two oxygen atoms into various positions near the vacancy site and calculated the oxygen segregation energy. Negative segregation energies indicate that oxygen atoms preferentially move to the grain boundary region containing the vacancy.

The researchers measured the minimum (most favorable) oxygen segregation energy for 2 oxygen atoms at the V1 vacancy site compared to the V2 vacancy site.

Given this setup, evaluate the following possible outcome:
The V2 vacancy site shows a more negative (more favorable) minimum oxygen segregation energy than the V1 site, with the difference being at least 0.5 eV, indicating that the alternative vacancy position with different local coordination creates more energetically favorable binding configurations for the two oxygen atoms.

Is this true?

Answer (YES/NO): NO